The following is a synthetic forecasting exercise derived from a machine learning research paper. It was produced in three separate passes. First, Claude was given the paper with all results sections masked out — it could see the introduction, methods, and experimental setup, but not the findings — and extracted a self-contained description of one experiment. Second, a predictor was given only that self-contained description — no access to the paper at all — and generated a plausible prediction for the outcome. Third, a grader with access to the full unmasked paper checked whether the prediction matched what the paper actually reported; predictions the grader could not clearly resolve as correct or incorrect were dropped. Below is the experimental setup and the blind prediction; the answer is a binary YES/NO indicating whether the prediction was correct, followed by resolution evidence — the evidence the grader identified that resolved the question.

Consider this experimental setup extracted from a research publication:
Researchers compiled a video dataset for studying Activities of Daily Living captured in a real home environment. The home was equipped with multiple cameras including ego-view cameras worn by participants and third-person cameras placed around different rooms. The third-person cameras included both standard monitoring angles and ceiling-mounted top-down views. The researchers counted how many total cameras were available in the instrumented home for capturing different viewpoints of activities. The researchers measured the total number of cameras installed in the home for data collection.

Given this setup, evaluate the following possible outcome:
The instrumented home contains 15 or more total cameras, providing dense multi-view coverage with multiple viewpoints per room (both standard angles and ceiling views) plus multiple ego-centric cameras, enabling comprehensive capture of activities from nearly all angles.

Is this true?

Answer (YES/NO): YES